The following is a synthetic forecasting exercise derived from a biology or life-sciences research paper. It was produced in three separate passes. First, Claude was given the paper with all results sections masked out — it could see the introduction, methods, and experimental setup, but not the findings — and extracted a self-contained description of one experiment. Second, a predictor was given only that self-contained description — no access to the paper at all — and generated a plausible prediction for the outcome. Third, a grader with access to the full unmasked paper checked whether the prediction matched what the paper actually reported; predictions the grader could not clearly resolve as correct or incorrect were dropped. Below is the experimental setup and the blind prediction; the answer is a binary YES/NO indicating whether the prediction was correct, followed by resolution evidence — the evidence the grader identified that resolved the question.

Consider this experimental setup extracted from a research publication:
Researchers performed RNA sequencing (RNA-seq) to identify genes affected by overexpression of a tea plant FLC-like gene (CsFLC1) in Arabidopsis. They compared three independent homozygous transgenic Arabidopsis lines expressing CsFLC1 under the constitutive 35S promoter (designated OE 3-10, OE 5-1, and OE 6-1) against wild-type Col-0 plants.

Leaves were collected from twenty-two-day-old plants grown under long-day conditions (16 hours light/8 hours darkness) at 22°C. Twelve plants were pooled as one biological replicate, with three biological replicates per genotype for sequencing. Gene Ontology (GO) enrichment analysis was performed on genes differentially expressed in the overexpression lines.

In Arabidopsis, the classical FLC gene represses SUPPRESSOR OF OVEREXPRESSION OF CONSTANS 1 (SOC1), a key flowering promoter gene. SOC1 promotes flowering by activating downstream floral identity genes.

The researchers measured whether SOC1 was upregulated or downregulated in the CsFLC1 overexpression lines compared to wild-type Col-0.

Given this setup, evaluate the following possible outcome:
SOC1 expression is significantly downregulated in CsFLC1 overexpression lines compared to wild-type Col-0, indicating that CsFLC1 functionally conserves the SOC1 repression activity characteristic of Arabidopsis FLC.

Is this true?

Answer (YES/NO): NO